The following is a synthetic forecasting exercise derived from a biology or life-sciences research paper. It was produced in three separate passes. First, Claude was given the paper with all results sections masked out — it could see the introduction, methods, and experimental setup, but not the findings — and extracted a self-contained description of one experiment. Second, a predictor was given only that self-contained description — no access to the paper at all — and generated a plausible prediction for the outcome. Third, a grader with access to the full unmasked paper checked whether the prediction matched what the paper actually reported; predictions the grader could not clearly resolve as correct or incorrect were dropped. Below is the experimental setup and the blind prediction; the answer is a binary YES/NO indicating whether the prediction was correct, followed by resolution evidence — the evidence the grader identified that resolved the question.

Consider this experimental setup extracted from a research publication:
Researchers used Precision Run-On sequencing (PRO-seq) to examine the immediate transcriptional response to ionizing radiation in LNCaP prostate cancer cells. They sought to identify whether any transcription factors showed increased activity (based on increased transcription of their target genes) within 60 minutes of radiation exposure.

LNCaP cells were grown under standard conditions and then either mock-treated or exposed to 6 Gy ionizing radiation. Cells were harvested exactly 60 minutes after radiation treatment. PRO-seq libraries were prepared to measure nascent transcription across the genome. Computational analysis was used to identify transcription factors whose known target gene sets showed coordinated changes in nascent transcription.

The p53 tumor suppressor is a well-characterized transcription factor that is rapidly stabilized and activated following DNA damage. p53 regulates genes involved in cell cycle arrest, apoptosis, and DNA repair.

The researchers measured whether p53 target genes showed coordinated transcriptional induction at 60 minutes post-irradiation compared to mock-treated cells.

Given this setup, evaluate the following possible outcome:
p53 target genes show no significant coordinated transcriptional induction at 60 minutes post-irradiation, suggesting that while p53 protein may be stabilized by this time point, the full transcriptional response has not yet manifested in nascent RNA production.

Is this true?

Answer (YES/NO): NO